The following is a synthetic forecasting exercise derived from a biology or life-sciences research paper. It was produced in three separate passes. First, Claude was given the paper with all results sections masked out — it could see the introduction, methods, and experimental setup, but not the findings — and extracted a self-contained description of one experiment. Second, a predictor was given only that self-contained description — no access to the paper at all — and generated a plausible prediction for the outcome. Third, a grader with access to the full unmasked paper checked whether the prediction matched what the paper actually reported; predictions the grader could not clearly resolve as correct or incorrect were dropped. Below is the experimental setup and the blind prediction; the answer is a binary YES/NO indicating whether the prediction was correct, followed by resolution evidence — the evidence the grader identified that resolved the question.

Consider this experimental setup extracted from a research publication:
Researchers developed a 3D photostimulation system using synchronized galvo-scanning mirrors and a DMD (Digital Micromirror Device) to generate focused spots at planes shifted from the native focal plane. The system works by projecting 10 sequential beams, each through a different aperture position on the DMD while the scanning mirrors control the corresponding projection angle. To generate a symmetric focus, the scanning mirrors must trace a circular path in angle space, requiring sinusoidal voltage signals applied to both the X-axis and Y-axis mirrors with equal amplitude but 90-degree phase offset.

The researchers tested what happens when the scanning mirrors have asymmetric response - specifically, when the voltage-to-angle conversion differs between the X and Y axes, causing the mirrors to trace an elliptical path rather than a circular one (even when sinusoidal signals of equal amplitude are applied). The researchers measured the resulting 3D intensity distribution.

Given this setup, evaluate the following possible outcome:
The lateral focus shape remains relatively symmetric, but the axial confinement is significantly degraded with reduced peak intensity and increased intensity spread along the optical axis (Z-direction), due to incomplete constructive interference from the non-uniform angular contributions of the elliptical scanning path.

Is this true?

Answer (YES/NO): NO